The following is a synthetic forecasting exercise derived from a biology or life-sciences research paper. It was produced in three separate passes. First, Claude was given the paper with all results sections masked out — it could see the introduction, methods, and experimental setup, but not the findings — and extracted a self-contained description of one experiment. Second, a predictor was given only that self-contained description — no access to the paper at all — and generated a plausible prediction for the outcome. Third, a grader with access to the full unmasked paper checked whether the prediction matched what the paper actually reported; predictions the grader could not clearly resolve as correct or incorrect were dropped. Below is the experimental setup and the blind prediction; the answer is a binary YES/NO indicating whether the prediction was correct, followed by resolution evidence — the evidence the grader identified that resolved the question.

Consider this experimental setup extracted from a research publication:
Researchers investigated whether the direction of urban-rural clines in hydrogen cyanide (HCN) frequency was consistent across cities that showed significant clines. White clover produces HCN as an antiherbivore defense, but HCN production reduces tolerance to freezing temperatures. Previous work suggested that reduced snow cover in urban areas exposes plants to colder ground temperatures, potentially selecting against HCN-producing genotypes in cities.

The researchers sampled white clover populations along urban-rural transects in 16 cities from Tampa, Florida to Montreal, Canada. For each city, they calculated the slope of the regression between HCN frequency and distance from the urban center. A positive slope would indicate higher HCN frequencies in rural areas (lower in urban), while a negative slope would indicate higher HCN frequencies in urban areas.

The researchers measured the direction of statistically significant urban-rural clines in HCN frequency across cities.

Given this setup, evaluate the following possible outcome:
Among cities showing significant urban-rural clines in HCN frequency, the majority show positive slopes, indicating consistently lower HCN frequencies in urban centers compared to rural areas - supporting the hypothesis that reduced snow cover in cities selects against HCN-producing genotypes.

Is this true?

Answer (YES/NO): YES